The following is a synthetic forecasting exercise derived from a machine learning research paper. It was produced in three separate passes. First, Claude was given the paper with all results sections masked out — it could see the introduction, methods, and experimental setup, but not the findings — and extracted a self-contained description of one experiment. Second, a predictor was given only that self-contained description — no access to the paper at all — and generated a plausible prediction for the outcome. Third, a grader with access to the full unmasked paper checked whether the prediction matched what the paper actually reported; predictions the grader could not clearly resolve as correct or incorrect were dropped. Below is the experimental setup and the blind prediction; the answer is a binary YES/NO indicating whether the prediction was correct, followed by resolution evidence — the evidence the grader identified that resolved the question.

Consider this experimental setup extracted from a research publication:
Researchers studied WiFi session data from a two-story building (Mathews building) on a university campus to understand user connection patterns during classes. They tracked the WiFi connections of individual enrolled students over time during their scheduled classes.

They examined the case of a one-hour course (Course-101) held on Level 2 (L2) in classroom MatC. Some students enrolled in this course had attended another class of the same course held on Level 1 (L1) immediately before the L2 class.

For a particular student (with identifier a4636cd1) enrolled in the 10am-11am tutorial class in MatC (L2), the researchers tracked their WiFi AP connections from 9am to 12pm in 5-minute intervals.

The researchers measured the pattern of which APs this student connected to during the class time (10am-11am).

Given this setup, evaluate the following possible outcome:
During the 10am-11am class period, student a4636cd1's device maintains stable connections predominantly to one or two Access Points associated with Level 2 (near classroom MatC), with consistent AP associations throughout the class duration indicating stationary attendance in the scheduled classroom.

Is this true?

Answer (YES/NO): NO